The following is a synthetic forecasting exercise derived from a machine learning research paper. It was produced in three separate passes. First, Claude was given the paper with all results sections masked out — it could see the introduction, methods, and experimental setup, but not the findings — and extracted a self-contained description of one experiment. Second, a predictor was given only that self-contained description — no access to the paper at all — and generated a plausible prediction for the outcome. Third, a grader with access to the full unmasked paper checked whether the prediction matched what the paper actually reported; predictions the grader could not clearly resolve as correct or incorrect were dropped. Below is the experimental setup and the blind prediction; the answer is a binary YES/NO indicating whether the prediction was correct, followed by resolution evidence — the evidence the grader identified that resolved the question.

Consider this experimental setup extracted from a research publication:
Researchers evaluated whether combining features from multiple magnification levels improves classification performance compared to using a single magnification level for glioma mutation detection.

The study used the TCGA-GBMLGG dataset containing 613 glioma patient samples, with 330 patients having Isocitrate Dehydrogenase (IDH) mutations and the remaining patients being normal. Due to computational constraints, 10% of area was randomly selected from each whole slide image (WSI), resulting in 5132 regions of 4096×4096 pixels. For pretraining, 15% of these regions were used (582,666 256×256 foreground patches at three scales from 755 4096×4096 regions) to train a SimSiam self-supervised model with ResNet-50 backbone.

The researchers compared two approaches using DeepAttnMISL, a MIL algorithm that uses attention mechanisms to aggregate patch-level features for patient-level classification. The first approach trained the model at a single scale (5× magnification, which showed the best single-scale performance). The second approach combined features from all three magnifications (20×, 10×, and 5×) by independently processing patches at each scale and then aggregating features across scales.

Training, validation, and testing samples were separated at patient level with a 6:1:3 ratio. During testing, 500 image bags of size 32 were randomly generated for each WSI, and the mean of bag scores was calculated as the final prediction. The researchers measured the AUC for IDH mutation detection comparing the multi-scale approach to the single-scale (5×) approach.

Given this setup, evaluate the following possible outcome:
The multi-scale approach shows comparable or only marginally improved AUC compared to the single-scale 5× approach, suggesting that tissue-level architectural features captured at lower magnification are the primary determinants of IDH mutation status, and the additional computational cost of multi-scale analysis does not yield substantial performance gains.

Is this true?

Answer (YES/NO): NO